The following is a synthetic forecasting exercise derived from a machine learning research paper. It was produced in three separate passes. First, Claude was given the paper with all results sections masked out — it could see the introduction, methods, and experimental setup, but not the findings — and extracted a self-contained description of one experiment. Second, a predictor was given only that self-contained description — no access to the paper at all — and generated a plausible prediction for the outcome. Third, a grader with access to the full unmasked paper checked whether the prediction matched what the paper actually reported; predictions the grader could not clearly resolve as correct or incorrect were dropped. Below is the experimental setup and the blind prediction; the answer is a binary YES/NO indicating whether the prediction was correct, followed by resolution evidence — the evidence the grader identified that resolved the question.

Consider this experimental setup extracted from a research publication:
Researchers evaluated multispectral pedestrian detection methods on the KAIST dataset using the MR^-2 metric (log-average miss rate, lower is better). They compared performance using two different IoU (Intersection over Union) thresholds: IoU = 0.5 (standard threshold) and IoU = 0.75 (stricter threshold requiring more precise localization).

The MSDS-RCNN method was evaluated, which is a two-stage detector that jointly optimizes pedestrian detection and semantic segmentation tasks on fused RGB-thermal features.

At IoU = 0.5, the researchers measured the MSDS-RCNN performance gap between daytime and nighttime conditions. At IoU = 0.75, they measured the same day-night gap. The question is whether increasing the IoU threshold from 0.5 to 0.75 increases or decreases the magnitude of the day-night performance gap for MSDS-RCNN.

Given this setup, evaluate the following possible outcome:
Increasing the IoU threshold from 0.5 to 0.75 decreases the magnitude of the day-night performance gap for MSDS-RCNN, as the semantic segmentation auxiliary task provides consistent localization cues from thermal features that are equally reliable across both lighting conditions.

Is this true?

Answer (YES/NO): NO